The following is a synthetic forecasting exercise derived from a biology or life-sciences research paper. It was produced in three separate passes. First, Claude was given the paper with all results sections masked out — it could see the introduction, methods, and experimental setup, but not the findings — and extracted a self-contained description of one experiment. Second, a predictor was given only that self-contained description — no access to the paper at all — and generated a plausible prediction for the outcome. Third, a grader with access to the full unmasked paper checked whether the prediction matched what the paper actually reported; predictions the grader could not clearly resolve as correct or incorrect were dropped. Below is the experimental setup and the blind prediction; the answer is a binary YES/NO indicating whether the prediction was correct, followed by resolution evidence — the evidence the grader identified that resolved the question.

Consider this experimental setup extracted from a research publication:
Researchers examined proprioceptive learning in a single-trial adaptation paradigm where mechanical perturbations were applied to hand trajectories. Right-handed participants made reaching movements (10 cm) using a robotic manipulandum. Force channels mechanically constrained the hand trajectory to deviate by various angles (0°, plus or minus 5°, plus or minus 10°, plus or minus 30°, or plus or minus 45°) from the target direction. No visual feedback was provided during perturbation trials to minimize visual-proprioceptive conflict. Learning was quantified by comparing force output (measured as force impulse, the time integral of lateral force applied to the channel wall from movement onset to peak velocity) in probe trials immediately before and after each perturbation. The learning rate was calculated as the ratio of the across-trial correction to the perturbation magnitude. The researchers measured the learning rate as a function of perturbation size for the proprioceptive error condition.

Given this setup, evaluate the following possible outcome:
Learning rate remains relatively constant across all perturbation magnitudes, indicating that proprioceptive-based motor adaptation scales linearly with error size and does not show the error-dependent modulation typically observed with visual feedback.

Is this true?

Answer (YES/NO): NO